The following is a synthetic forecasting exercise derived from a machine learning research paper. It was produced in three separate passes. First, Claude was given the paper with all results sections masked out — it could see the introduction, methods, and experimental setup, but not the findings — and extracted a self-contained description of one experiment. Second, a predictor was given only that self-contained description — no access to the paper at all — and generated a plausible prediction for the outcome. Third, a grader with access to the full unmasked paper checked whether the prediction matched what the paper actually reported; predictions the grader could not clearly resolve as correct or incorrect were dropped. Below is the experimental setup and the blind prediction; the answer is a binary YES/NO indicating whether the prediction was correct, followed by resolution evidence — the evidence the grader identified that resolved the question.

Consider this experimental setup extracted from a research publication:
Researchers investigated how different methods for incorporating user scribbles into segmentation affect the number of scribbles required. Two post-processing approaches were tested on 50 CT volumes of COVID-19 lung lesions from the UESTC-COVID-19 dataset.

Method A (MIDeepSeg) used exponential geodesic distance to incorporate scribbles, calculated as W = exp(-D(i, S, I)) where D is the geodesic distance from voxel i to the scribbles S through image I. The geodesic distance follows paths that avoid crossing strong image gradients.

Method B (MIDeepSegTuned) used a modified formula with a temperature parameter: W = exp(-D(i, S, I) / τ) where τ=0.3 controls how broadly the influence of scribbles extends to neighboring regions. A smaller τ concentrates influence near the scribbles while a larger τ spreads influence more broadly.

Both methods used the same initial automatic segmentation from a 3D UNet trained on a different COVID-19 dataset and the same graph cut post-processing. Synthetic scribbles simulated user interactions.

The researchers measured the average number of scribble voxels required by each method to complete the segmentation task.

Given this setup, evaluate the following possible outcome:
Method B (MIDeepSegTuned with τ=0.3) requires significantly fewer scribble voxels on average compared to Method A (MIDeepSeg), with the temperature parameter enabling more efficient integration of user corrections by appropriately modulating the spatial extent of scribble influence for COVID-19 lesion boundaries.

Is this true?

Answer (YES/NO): YES